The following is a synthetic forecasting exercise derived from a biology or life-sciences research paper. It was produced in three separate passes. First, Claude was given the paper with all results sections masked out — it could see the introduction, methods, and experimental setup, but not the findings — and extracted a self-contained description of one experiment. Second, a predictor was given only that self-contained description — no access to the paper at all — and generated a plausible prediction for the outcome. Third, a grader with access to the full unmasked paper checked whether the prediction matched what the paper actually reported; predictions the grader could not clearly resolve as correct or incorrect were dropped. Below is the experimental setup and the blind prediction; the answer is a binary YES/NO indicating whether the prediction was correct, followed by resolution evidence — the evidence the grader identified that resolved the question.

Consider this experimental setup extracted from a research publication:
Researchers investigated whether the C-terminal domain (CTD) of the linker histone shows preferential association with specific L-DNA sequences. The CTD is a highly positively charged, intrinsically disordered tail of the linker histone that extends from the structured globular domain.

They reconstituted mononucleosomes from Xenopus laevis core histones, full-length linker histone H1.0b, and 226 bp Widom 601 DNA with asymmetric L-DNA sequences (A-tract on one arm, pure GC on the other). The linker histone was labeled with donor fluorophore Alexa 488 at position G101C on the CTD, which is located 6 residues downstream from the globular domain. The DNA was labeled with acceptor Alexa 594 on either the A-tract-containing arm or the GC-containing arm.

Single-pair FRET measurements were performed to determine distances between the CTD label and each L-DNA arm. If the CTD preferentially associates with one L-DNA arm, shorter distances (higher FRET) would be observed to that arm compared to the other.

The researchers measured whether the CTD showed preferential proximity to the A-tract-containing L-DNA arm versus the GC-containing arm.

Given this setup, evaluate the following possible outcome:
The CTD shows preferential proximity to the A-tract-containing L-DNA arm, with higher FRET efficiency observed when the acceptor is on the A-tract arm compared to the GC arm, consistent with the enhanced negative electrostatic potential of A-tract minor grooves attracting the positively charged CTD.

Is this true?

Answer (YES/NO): NO